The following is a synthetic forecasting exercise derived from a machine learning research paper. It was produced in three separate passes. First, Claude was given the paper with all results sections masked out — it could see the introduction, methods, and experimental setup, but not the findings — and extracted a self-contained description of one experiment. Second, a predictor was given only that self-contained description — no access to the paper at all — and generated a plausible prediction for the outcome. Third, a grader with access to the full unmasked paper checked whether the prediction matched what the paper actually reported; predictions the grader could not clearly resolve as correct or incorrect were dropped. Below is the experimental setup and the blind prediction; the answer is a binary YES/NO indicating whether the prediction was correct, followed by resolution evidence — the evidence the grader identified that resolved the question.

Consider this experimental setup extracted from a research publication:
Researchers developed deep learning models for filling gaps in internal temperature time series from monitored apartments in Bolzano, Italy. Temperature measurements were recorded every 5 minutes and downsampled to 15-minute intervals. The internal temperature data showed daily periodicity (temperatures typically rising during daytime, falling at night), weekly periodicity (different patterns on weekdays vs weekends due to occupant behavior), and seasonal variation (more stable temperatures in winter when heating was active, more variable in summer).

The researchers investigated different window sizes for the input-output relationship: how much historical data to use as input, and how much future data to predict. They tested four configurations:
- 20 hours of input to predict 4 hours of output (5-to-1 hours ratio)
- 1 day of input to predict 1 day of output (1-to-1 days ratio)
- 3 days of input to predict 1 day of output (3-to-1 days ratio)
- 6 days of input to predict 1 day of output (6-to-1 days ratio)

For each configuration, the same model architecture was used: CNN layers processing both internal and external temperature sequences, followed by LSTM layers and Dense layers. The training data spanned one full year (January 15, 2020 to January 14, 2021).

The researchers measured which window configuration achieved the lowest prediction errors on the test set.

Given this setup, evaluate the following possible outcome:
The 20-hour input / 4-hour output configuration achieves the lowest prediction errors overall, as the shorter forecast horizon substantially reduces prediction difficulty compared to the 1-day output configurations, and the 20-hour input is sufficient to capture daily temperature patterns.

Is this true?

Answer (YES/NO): NO